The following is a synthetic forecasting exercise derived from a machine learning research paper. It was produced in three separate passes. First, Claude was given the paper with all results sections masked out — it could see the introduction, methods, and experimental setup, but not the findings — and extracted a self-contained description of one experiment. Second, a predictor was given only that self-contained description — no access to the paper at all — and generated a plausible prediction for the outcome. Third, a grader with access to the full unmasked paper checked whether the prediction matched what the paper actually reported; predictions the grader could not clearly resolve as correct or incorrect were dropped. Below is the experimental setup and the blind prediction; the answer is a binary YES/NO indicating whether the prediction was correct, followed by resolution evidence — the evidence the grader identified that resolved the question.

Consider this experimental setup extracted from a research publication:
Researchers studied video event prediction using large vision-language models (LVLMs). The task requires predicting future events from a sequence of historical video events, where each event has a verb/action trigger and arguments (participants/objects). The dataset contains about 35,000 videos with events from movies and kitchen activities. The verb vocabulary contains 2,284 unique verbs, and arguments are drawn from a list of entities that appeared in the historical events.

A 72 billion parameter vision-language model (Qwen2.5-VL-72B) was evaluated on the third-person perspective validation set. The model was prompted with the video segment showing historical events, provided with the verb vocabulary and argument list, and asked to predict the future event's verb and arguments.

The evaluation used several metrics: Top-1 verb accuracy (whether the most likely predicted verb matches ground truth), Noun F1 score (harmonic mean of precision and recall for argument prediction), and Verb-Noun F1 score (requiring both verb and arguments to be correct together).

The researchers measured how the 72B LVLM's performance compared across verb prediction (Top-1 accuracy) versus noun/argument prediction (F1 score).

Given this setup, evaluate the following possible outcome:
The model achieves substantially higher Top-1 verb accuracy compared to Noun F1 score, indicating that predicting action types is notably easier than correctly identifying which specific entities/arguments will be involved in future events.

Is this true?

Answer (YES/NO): NO